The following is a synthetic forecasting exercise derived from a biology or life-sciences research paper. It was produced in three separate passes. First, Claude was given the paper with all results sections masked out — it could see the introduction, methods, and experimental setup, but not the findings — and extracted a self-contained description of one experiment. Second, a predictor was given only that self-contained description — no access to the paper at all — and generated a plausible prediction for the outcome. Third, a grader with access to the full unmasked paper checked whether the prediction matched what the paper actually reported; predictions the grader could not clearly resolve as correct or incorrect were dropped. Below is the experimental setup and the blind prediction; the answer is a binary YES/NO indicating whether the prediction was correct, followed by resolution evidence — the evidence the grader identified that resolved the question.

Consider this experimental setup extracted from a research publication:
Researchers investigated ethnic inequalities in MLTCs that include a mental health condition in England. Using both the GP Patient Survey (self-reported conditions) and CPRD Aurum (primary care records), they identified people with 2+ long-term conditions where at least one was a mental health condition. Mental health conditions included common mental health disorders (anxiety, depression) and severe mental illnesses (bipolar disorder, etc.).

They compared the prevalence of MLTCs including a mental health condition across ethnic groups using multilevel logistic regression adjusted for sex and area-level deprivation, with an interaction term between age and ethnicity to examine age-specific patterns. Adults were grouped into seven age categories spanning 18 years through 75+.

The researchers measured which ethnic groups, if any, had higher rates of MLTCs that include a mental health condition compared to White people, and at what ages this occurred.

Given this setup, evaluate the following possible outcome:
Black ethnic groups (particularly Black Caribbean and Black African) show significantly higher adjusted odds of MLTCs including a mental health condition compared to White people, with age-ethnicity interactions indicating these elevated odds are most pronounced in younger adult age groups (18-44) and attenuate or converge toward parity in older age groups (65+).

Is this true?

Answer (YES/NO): NO